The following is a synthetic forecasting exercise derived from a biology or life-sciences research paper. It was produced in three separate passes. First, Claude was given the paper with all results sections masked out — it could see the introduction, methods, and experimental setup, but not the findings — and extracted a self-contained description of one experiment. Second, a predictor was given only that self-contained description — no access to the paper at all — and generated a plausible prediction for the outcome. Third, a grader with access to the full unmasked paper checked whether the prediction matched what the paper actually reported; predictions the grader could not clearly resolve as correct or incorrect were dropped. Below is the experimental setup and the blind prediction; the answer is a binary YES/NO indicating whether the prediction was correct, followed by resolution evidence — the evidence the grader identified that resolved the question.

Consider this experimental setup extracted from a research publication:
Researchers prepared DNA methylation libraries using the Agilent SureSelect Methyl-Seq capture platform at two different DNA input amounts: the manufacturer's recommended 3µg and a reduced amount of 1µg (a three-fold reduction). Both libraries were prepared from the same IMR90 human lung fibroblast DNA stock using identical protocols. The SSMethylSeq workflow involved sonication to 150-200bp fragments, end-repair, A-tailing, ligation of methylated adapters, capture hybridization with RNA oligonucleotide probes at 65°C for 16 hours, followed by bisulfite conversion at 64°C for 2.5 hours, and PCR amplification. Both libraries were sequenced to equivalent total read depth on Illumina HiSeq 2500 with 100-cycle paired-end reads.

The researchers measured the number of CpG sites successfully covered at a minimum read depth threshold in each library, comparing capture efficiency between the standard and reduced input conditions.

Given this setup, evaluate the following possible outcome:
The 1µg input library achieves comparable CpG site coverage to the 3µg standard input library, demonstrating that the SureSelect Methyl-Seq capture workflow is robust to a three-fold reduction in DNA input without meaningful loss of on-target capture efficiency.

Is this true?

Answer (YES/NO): YES